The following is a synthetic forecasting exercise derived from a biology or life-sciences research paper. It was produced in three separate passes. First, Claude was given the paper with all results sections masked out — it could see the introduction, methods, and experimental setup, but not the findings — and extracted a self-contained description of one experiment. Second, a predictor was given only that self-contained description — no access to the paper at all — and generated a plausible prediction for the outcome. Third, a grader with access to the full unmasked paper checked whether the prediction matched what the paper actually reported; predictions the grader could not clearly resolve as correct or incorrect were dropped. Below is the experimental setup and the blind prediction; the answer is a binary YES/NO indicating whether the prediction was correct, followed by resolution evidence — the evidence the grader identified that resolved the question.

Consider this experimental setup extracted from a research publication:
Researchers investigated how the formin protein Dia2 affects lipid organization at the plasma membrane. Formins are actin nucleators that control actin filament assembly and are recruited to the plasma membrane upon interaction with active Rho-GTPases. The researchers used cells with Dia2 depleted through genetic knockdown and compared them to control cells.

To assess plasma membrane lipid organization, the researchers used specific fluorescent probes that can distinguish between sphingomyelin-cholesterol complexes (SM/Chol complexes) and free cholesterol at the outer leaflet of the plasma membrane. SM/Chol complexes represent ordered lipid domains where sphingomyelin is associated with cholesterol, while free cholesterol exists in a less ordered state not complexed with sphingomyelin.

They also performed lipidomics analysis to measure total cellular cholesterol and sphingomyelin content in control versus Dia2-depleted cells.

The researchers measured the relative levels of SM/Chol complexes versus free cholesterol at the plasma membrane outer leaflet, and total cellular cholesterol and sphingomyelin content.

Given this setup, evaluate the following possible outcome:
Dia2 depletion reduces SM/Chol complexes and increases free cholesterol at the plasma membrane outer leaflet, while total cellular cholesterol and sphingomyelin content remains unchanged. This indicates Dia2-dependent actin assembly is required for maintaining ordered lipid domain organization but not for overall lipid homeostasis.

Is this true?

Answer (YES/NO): YES